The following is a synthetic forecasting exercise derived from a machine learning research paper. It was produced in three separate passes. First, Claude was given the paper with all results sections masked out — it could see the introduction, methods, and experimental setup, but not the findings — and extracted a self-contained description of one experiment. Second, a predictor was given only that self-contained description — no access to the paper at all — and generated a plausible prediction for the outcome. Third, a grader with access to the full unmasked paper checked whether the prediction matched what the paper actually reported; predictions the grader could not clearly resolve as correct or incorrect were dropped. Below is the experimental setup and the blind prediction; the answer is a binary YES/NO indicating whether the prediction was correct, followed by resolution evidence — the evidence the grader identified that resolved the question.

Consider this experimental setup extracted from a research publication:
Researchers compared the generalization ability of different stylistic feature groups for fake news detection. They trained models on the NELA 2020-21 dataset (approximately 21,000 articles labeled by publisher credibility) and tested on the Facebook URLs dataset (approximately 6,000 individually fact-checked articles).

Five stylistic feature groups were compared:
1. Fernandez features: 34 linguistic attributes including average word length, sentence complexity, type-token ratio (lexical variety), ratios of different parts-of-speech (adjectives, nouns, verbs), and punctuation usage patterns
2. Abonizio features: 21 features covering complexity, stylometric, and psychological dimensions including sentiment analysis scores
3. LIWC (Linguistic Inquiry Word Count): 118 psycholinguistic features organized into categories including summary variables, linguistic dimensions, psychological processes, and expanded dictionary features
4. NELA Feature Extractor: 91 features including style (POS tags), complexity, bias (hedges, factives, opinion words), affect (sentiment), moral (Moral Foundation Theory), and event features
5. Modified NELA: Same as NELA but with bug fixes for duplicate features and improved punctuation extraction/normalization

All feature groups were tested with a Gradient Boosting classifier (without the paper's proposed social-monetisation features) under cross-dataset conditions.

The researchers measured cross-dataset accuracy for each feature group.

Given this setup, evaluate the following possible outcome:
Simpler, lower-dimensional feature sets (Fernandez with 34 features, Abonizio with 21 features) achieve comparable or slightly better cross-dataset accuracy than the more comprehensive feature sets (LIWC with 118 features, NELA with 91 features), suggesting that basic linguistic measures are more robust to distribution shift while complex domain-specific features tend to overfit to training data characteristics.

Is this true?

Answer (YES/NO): NO